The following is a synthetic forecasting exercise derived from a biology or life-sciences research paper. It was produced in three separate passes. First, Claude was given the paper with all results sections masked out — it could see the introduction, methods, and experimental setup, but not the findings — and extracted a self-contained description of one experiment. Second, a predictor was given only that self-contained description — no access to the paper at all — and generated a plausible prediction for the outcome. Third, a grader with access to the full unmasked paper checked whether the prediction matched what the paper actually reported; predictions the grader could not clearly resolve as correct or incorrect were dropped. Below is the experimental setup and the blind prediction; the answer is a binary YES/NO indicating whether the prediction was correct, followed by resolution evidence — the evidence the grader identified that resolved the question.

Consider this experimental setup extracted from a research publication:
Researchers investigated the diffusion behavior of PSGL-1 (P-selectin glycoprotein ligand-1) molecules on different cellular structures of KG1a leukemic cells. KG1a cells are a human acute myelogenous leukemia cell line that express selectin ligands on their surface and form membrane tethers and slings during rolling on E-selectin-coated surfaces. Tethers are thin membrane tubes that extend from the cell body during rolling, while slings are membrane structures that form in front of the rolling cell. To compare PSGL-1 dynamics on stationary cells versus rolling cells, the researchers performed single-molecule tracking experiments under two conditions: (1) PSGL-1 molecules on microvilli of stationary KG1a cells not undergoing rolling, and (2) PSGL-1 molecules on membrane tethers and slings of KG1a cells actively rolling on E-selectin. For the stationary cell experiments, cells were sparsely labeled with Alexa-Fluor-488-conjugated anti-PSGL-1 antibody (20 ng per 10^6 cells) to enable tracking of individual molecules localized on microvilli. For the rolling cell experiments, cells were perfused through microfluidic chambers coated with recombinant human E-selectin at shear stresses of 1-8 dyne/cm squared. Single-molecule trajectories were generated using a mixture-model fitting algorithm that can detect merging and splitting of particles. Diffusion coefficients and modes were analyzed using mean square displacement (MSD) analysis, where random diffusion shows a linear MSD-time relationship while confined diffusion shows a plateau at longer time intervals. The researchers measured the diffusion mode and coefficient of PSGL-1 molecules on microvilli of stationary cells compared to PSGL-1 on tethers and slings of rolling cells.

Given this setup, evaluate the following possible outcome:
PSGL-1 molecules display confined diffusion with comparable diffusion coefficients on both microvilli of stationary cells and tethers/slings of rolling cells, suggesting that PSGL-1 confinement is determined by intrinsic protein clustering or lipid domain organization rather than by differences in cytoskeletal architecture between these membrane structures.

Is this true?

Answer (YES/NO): NO